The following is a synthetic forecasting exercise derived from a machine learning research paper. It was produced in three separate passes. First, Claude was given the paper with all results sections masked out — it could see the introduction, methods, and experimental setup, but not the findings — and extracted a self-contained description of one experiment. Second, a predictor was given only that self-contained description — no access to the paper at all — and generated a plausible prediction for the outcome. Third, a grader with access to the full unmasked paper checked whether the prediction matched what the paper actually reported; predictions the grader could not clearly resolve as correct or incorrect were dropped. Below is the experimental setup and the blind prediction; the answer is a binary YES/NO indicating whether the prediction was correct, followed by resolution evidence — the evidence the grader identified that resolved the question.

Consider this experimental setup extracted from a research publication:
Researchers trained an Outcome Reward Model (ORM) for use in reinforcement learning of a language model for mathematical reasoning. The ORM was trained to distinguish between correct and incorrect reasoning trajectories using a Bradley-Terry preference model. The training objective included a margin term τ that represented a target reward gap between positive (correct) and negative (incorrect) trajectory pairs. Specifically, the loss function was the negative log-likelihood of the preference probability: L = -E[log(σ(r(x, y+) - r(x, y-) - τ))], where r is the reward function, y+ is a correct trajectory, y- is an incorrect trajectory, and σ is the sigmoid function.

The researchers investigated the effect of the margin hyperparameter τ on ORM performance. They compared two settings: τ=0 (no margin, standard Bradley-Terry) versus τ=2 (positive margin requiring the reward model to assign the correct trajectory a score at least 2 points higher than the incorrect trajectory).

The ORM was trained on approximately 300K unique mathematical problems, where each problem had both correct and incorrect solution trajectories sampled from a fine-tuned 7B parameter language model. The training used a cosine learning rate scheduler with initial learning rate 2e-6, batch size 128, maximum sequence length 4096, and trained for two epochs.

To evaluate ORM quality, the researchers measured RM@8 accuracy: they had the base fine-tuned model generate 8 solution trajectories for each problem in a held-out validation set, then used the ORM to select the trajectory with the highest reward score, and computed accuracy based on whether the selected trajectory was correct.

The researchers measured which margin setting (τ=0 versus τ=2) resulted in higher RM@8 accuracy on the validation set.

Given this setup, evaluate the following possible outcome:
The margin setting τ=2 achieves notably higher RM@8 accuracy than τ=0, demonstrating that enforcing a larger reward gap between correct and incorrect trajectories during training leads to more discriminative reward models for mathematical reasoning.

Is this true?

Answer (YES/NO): YES